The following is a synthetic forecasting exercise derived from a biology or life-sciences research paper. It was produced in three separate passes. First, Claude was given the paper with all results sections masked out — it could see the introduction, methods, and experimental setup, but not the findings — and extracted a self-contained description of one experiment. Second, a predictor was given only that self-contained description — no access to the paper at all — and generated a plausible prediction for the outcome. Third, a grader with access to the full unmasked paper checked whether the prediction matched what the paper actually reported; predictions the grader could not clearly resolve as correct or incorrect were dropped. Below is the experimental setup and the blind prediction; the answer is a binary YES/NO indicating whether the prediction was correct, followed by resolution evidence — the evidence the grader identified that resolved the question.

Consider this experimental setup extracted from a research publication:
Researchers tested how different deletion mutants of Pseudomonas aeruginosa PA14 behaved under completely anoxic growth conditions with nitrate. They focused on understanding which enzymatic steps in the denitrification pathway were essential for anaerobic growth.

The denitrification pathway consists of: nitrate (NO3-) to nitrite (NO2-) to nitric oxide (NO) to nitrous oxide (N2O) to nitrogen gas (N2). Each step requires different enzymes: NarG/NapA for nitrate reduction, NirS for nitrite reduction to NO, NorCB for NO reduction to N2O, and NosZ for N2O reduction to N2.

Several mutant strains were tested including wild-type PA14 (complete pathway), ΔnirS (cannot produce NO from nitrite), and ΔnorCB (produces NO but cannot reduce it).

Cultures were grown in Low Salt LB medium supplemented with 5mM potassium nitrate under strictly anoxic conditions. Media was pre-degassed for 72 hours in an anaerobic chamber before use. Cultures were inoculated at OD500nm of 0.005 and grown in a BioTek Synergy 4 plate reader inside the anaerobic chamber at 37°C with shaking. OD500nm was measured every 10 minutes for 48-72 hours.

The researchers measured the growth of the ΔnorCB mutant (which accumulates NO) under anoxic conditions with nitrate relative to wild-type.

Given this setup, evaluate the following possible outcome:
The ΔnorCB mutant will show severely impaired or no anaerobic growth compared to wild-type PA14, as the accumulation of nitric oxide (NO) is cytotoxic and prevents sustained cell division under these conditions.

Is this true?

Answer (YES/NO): YES